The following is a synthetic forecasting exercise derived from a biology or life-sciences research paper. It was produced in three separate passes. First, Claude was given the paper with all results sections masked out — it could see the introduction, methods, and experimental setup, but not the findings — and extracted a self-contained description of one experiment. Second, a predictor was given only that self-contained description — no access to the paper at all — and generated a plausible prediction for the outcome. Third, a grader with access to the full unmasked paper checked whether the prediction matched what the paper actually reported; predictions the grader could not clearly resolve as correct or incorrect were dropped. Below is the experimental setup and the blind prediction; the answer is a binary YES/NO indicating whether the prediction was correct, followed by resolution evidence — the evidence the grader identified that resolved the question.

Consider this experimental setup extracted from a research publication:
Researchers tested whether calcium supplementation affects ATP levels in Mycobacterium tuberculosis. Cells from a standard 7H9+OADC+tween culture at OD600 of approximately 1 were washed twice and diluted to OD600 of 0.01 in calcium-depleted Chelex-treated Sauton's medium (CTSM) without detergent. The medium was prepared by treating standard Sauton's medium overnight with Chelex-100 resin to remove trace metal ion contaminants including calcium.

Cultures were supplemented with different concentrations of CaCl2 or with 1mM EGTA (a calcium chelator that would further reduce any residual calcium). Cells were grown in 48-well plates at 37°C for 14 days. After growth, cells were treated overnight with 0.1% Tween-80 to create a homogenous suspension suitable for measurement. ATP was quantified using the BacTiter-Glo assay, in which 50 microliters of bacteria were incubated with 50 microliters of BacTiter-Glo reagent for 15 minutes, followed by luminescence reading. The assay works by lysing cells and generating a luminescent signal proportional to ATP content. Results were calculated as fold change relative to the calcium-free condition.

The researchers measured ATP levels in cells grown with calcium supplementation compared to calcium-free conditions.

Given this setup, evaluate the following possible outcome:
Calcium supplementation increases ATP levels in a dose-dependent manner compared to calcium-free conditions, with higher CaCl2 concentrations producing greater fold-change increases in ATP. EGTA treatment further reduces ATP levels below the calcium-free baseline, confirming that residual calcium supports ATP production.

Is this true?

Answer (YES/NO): YES